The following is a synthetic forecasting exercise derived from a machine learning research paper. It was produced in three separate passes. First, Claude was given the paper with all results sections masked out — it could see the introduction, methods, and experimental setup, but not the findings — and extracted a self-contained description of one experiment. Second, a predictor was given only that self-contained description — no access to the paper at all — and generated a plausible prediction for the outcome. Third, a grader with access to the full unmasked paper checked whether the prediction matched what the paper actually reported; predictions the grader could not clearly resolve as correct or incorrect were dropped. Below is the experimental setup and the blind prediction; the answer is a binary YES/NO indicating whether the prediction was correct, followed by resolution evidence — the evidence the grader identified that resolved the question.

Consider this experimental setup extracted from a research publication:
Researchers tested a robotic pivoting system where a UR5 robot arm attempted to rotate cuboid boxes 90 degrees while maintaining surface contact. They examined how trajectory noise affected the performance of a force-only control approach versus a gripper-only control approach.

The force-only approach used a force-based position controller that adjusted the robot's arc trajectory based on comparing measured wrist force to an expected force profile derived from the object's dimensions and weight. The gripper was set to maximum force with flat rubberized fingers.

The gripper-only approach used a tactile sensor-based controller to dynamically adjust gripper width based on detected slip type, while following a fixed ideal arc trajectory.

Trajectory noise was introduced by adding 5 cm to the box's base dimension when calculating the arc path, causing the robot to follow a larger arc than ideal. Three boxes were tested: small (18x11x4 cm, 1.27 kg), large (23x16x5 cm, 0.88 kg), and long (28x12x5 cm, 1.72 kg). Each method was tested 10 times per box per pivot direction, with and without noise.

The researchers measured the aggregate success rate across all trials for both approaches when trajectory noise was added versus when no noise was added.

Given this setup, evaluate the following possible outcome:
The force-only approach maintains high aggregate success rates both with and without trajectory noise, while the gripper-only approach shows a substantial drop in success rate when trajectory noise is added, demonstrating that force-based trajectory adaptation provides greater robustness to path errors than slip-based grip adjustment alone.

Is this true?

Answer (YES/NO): YES